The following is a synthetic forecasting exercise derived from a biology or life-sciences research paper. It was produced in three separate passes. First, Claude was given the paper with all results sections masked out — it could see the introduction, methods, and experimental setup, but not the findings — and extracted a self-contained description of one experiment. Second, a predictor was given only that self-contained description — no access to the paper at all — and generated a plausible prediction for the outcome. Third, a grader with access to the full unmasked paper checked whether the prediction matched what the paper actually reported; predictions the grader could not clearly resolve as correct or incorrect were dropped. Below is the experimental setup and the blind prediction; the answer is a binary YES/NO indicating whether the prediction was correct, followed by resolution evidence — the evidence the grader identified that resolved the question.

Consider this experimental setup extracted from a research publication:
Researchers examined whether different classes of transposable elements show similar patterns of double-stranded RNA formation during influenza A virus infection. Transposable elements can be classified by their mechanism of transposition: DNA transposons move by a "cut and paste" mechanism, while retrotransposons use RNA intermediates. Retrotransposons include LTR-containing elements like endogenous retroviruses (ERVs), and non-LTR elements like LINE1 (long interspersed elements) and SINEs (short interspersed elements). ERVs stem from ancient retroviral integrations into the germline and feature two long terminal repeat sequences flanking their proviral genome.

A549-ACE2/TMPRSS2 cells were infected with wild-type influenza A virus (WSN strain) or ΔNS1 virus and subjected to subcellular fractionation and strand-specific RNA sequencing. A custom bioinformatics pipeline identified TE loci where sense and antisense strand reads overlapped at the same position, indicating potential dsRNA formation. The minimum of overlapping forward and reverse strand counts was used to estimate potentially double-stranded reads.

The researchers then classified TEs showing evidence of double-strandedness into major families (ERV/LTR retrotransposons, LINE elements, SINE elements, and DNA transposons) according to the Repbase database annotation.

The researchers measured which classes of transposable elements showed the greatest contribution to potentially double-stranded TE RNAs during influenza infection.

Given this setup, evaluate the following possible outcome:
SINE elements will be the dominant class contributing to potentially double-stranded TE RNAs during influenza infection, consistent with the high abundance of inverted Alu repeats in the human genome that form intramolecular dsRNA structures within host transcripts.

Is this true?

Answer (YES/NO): NO